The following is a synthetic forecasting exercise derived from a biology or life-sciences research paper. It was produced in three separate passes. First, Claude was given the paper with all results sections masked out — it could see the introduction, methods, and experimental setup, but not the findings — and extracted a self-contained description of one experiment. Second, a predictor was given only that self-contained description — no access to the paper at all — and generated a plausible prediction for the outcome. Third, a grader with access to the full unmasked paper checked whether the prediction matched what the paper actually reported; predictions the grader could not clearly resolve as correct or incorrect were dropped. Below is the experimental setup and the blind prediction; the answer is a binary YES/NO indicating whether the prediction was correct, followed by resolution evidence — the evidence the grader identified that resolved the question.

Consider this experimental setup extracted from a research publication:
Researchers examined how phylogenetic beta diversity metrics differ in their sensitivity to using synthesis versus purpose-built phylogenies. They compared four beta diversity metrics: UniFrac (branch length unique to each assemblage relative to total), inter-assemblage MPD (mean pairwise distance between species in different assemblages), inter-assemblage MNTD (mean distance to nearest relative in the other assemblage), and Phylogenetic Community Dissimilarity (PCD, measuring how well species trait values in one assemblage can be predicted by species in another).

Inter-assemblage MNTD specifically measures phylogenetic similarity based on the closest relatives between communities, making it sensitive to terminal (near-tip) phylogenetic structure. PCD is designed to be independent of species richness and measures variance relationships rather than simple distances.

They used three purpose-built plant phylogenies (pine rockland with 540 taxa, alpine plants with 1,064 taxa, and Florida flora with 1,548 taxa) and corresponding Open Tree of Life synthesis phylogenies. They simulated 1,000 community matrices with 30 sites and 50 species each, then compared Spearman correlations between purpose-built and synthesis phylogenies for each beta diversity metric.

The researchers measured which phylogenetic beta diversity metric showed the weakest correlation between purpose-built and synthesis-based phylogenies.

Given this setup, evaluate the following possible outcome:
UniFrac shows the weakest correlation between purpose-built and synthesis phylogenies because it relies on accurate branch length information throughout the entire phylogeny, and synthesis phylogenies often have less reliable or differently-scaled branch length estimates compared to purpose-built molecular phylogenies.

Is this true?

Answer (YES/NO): NO